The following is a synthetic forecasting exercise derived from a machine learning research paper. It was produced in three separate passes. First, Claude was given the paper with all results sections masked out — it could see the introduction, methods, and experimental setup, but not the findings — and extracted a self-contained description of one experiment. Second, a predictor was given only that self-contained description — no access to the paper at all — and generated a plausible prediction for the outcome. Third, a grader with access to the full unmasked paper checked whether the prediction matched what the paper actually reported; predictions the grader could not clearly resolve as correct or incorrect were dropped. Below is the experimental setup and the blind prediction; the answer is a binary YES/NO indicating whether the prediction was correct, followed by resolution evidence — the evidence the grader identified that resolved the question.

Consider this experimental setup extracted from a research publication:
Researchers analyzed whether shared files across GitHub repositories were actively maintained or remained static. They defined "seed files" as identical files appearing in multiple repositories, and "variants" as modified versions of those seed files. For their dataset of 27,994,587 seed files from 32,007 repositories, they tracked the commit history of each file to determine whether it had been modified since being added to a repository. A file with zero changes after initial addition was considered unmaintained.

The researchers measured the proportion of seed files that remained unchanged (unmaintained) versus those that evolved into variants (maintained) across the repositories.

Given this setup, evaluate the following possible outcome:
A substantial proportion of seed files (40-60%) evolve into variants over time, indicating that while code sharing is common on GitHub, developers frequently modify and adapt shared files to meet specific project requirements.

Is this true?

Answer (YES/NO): NO